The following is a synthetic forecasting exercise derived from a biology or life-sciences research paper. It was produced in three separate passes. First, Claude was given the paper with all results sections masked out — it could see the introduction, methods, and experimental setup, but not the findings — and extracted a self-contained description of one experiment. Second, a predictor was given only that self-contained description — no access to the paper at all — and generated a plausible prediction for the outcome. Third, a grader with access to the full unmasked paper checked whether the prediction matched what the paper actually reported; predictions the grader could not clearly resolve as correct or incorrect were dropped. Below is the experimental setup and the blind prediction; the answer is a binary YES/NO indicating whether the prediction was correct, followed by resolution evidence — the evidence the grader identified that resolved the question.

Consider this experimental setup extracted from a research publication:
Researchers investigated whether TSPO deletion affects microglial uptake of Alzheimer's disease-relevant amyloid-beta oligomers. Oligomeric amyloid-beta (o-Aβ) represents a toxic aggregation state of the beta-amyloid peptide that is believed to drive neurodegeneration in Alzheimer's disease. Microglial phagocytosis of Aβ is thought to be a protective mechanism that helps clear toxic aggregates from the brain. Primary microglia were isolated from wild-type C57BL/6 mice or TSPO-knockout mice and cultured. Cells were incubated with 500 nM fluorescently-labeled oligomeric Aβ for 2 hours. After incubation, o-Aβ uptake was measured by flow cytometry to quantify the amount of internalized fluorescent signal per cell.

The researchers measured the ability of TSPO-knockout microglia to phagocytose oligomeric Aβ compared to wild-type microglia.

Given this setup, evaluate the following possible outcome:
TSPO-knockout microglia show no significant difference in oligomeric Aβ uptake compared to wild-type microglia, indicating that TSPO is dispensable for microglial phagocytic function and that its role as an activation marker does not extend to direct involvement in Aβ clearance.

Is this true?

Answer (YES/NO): NO